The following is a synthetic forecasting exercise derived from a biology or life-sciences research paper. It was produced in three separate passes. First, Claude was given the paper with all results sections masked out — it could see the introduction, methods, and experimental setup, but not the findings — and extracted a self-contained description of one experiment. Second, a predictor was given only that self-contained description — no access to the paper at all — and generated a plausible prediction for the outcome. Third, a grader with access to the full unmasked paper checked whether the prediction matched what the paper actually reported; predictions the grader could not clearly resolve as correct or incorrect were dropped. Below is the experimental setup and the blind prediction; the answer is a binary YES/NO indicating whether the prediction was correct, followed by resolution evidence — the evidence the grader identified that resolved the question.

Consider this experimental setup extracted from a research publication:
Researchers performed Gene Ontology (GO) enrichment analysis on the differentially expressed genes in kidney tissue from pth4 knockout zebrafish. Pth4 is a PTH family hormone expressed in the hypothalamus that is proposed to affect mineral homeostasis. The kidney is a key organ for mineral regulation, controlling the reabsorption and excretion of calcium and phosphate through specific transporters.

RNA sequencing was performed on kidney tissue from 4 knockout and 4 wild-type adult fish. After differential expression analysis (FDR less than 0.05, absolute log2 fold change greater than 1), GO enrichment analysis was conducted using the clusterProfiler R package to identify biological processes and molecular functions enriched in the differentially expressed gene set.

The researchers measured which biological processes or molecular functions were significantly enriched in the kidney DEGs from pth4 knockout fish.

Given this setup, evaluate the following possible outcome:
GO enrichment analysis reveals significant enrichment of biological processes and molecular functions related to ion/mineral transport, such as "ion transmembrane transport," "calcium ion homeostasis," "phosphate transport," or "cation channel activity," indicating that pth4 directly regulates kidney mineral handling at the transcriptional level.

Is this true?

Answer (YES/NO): NO